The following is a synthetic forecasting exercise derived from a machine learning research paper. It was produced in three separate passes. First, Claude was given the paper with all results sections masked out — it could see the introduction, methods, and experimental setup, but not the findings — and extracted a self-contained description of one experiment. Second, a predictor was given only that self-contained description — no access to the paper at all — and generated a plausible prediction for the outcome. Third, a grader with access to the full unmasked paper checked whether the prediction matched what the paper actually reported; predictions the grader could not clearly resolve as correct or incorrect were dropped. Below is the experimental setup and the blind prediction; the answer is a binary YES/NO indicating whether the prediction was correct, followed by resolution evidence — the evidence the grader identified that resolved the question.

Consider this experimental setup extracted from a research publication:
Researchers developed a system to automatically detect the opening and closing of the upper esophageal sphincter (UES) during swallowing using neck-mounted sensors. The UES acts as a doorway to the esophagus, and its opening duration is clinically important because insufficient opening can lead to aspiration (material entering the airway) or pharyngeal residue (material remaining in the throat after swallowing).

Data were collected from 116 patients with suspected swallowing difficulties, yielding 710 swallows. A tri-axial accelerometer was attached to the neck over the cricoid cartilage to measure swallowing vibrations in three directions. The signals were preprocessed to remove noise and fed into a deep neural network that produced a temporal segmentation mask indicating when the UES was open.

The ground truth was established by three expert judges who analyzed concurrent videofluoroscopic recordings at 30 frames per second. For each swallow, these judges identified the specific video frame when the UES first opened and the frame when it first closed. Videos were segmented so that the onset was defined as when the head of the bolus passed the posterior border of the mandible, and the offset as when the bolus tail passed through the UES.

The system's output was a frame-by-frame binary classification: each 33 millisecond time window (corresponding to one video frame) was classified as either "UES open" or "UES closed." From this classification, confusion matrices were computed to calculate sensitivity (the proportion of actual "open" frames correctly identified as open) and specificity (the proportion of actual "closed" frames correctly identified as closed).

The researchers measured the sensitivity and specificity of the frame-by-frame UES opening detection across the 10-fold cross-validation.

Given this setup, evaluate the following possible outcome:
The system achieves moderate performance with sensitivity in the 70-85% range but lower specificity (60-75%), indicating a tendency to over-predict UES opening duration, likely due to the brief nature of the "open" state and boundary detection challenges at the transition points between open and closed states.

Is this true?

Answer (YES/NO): NO